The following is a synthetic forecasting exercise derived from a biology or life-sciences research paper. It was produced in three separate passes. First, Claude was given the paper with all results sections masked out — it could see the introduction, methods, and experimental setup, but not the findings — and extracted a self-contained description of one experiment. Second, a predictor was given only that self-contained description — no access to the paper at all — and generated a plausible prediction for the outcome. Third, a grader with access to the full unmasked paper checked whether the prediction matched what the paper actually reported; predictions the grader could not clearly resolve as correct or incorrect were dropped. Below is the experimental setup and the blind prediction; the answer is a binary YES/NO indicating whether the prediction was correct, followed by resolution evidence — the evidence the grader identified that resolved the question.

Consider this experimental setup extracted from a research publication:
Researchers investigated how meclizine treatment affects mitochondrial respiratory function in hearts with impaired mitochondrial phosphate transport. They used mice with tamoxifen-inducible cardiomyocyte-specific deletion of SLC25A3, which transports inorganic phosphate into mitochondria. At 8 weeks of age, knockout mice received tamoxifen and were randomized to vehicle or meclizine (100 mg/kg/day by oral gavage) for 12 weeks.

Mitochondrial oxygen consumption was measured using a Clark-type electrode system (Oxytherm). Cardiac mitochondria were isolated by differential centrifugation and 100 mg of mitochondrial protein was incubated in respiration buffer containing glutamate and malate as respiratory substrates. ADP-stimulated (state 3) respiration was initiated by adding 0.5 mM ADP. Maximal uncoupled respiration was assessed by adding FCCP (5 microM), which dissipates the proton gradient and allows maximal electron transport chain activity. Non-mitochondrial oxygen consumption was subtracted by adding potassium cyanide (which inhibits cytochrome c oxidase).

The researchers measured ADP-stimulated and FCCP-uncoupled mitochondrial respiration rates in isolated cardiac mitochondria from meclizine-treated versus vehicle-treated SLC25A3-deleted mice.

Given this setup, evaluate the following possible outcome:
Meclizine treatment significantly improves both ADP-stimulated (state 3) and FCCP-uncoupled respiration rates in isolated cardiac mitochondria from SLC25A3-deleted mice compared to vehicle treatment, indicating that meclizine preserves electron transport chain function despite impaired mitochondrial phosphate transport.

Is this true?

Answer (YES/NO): NO